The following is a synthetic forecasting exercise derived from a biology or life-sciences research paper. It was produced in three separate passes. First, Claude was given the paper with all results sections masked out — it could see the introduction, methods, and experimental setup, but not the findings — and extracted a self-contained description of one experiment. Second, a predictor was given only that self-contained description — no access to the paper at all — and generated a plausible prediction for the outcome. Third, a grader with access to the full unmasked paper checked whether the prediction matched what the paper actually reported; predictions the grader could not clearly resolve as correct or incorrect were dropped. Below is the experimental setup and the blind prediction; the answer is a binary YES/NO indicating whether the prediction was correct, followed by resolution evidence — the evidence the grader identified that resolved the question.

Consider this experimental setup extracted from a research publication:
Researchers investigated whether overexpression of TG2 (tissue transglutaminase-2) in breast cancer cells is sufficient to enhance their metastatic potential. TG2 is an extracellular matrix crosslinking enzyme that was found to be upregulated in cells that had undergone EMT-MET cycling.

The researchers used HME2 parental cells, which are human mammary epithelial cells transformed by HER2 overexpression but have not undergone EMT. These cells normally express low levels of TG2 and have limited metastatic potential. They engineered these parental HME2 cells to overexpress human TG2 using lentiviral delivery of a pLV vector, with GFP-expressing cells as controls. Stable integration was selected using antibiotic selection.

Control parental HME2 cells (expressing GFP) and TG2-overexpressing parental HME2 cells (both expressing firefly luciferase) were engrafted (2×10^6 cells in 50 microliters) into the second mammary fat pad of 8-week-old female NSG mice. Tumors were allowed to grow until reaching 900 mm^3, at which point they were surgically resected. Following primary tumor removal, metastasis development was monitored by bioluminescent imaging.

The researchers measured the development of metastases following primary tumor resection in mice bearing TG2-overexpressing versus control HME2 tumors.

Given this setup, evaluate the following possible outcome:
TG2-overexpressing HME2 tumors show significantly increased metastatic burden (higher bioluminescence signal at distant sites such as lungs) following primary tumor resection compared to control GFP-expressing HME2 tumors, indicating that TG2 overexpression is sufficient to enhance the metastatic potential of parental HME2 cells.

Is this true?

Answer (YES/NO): YES